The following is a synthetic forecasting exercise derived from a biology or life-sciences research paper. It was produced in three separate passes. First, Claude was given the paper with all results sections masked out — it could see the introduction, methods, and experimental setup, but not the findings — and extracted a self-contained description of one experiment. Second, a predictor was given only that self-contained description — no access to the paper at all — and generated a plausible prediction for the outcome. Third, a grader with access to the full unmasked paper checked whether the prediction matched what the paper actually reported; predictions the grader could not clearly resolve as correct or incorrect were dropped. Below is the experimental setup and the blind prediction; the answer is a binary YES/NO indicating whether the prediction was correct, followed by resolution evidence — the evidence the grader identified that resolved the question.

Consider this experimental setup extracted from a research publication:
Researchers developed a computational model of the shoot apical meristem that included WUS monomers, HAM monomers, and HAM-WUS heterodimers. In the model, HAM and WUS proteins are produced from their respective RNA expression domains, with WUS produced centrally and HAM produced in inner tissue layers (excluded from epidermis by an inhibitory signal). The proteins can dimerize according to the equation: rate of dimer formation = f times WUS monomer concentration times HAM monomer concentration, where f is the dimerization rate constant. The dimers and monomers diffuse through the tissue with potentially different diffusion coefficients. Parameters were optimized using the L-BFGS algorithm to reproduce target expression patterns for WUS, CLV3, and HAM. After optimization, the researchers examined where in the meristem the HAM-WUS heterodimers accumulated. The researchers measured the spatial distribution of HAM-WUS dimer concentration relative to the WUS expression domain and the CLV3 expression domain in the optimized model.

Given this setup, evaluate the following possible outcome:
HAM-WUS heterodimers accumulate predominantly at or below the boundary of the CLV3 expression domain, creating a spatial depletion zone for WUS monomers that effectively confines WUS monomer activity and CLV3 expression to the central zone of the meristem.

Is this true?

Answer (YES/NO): YES